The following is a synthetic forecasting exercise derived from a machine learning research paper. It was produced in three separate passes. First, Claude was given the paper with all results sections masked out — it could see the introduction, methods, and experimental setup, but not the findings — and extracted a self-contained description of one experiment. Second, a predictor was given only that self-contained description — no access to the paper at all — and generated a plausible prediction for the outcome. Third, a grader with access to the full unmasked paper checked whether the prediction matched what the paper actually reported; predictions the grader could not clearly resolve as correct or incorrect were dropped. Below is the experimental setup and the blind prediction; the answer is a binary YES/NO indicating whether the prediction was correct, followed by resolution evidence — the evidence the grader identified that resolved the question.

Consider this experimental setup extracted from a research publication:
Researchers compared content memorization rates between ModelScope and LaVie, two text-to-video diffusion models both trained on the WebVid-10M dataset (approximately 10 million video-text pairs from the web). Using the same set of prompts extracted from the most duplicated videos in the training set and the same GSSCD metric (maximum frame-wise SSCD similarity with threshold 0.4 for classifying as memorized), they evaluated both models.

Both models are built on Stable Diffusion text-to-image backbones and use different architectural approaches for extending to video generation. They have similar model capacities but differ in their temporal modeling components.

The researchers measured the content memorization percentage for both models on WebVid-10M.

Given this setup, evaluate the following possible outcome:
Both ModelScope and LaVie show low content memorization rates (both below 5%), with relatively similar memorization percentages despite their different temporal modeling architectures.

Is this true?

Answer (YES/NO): NO